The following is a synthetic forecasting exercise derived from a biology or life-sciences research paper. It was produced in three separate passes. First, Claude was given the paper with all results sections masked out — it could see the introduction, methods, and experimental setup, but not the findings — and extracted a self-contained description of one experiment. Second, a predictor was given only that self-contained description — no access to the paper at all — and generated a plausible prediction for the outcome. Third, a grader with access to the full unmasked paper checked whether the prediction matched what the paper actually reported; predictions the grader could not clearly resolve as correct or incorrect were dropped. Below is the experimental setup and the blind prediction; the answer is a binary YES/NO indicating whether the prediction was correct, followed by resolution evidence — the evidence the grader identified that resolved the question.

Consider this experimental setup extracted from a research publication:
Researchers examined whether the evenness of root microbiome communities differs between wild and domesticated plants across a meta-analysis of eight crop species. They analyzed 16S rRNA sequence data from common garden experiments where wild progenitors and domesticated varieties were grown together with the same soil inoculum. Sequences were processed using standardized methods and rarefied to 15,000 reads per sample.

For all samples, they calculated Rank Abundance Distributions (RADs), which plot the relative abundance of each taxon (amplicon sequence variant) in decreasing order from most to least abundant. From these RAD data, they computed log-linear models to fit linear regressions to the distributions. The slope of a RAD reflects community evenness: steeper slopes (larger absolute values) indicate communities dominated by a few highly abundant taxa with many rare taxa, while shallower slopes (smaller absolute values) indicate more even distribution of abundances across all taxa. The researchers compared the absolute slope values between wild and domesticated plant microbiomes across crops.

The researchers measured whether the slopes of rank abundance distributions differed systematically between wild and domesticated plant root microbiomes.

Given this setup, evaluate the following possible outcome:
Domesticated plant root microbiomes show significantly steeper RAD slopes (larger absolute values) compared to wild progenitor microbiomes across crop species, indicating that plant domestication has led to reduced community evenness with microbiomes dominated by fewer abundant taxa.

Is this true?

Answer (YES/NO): NO